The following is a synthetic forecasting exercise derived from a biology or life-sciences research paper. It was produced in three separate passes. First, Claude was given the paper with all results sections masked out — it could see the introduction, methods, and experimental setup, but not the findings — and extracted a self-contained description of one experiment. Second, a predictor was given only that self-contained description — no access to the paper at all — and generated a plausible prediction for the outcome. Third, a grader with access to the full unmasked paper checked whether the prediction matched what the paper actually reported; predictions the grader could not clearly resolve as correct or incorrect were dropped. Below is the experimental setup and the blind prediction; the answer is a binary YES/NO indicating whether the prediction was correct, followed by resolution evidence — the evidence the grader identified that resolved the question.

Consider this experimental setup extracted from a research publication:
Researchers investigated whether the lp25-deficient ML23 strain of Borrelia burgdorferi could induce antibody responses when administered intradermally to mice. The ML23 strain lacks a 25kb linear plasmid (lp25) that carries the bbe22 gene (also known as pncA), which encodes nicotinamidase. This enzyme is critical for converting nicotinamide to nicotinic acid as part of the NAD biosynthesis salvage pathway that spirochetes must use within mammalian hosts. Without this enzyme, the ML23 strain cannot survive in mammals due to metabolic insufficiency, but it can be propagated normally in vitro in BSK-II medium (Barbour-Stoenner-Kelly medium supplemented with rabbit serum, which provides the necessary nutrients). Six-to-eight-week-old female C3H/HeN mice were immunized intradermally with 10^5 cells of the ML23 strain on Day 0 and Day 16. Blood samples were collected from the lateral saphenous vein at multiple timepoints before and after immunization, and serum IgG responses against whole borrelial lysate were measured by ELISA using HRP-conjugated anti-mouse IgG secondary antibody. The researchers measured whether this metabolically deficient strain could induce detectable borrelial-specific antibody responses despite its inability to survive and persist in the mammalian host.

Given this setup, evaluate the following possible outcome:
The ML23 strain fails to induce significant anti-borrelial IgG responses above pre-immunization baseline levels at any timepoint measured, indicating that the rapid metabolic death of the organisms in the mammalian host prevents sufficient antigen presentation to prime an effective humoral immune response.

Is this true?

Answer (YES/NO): NO